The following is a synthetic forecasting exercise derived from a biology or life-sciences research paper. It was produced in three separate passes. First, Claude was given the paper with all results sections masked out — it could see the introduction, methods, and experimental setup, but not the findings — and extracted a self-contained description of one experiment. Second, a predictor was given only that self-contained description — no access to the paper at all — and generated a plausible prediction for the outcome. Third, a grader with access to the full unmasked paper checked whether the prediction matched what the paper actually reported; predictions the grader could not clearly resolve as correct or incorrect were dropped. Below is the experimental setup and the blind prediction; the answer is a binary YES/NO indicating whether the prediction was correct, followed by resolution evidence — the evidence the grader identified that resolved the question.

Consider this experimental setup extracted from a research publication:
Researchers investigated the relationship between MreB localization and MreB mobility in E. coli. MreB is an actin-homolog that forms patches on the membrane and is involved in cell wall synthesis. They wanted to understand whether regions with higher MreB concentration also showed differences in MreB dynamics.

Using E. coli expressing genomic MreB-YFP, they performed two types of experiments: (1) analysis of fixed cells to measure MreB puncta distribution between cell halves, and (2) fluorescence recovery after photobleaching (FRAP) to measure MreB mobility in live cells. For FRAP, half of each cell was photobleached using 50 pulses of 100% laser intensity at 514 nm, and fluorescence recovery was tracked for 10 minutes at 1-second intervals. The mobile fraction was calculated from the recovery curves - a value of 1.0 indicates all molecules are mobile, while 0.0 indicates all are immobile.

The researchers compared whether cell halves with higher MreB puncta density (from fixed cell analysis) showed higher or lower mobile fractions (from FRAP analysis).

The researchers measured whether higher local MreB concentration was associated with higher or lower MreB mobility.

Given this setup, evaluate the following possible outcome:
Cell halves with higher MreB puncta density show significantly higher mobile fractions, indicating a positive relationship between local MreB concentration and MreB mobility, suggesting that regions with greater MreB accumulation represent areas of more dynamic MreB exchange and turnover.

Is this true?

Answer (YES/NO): YES